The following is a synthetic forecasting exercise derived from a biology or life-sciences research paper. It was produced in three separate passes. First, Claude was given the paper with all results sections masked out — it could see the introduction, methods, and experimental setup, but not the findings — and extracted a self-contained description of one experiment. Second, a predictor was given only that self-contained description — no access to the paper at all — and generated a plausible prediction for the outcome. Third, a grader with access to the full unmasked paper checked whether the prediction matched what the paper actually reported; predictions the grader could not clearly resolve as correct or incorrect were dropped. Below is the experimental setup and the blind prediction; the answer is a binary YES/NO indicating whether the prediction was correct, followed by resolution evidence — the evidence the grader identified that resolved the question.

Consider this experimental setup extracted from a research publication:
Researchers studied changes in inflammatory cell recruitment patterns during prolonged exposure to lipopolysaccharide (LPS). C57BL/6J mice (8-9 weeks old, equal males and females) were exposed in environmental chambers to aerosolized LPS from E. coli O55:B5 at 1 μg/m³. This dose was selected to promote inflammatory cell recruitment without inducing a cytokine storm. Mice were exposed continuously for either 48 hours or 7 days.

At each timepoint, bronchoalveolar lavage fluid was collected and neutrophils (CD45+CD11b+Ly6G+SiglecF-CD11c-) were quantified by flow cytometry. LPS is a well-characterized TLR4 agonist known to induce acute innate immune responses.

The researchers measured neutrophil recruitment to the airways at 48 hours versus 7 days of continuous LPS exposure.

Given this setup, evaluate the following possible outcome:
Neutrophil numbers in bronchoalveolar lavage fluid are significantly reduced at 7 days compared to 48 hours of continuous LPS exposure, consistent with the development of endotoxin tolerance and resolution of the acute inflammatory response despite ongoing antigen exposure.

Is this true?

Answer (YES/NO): YES